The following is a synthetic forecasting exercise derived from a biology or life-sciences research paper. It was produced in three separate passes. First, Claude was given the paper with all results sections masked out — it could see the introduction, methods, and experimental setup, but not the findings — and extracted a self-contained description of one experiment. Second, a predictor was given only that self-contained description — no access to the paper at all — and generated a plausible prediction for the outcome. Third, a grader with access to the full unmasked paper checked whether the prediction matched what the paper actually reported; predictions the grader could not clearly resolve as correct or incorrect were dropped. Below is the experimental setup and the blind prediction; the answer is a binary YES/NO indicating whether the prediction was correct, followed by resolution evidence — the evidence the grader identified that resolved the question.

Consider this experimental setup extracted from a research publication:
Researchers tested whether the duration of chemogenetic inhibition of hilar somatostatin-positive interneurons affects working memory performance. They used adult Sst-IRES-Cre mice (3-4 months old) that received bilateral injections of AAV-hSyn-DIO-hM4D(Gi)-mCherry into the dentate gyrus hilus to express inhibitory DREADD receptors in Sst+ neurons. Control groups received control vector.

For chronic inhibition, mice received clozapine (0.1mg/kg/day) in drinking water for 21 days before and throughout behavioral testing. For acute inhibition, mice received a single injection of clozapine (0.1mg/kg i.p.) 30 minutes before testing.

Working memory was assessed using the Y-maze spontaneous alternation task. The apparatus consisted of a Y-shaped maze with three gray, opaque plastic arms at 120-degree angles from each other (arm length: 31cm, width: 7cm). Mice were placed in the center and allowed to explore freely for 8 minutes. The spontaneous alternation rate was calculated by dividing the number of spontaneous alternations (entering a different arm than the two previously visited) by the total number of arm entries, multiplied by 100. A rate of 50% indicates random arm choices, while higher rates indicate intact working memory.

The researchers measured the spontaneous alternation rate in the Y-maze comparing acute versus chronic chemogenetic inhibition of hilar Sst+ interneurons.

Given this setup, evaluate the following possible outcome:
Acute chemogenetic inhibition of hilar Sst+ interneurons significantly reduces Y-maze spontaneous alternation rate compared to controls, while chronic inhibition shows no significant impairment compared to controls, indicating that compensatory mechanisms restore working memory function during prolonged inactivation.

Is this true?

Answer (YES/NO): NO